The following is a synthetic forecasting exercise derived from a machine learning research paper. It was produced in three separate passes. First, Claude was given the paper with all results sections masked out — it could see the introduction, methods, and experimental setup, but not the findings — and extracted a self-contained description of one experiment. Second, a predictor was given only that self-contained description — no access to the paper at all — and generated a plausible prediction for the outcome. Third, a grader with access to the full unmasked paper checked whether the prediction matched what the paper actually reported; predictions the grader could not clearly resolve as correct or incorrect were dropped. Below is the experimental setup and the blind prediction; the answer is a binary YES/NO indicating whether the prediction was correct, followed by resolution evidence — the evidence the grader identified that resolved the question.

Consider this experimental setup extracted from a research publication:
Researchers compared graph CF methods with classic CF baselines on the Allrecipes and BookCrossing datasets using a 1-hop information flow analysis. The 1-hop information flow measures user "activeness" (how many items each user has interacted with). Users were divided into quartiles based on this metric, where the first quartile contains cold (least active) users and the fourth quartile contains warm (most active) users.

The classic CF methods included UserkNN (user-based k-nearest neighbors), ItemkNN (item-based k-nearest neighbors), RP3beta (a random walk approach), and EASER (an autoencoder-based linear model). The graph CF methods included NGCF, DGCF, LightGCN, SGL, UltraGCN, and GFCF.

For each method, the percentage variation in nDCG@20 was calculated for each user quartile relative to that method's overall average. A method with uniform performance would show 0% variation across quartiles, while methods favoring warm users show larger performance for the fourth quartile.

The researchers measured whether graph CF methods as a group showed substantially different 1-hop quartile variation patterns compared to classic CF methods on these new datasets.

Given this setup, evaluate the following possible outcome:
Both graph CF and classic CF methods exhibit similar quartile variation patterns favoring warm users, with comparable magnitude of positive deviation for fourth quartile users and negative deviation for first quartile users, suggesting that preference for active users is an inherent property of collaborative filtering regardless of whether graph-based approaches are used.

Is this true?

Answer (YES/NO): YES